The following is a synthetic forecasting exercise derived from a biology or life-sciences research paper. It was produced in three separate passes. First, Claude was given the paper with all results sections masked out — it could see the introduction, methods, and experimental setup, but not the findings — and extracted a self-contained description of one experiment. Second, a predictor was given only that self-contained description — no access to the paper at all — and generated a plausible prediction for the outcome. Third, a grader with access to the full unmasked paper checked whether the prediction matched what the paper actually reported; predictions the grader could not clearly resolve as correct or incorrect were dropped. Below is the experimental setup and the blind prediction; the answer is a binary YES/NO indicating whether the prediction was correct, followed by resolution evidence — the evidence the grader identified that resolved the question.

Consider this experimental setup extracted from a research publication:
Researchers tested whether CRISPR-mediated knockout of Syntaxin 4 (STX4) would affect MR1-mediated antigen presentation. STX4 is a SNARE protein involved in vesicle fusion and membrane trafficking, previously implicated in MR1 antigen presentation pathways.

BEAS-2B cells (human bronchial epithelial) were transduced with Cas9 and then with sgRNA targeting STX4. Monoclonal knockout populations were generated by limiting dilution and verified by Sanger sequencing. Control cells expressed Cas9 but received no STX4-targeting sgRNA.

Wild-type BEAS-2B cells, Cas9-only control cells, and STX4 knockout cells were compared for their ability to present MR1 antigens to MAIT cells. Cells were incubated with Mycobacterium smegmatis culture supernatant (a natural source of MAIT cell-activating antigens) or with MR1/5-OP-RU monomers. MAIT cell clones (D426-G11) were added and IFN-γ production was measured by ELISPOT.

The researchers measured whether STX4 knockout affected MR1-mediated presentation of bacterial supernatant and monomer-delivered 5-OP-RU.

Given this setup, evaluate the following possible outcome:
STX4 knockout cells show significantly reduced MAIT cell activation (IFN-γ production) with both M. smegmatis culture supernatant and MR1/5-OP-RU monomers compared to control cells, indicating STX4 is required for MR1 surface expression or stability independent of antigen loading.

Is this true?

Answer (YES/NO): NO